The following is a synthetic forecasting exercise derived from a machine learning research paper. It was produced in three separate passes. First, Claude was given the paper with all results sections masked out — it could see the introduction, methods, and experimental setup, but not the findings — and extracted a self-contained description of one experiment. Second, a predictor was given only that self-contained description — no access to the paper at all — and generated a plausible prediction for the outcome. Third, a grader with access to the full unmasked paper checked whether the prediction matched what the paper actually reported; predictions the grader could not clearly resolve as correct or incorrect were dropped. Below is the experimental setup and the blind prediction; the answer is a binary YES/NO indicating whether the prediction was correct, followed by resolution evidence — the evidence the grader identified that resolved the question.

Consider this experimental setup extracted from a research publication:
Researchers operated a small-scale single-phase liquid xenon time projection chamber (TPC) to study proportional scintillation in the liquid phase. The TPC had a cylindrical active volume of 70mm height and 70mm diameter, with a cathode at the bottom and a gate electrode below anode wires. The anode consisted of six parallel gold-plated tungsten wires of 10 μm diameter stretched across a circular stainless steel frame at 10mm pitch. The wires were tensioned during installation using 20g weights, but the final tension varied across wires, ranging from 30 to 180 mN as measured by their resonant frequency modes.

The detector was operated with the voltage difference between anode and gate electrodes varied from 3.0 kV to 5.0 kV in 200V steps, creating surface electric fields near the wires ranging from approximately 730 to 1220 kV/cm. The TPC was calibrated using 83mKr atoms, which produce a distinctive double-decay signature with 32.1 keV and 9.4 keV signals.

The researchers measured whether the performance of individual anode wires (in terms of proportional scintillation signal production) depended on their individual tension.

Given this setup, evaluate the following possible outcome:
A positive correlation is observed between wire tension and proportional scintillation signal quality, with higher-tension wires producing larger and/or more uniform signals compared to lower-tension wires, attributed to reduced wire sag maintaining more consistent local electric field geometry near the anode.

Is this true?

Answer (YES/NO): NO